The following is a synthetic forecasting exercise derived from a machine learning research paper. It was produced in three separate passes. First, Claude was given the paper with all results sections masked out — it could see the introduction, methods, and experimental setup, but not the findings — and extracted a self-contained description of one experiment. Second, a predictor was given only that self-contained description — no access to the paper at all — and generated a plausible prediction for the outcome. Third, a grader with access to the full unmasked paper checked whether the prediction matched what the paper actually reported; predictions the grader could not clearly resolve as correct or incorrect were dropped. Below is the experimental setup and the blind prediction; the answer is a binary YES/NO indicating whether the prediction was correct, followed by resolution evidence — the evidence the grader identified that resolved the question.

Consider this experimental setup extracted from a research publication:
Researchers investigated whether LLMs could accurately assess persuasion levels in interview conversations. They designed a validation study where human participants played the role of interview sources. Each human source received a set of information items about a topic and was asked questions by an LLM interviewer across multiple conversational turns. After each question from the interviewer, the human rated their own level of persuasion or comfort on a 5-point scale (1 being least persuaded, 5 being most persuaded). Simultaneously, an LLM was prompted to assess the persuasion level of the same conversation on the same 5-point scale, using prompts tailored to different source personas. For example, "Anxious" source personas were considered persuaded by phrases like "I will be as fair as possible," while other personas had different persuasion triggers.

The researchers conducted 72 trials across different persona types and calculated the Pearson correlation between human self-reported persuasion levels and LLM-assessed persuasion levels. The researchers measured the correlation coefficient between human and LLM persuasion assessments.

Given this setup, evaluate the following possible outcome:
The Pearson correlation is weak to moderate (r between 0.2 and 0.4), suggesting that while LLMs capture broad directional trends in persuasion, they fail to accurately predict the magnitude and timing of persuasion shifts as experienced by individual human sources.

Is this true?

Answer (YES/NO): NO